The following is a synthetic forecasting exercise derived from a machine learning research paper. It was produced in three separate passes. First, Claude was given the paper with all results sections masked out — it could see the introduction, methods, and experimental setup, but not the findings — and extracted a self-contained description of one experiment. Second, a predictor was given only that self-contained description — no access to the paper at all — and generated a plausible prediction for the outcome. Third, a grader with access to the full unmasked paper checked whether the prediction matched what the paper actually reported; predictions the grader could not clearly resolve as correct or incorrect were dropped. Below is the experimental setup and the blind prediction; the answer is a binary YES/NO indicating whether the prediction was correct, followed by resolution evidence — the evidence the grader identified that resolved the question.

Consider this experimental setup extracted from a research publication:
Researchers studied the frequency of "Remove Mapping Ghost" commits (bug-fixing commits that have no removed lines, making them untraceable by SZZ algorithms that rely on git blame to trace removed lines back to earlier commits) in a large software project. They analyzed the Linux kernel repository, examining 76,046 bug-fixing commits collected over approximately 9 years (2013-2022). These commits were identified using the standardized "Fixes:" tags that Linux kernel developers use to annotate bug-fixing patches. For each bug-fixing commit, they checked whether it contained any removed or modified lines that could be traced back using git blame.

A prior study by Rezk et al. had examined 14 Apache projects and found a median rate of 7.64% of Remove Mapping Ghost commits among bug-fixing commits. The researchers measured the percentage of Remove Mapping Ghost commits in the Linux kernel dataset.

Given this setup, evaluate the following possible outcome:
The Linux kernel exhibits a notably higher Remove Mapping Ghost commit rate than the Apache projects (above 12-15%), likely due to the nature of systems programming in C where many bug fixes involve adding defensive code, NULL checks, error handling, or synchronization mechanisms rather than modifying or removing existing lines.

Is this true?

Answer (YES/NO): YES